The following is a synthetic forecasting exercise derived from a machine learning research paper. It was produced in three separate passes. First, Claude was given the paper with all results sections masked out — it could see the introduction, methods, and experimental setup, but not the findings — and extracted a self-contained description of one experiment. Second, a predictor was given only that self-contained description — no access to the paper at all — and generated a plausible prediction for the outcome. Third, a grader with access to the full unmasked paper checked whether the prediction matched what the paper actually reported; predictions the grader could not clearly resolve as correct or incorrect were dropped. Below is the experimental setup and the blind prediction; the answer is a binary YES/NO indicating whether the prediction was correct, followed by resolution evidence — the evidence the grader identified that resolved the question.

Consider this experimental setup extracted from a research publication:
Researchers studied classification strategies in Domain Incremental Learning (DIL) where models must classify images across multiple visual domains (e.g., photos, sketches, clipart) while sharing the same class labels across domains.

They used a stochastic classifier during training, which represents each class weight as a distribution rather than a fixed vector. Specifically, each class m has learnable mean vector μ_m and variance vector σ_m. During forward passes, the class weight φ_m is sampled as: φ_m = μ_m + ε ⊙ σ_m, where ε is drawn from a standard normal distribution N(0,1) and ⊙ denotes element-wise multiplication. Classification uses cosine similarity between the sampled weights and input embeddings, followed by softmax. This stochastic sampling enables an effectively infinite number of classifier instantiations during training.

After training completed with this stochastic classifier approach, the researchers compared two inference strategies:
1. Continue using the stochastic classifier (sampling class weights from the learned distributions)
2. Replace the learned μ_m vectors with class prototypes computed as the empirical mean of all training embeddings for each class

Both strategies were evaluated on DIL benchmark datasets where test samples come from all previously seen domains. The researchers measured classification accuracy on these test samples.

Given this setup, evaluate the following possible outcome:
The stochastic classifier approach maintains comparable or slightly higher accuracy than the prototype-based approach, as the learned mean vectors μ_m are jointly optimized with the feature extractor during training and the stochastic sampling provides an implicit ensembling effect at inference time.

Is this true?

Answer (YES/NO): NO